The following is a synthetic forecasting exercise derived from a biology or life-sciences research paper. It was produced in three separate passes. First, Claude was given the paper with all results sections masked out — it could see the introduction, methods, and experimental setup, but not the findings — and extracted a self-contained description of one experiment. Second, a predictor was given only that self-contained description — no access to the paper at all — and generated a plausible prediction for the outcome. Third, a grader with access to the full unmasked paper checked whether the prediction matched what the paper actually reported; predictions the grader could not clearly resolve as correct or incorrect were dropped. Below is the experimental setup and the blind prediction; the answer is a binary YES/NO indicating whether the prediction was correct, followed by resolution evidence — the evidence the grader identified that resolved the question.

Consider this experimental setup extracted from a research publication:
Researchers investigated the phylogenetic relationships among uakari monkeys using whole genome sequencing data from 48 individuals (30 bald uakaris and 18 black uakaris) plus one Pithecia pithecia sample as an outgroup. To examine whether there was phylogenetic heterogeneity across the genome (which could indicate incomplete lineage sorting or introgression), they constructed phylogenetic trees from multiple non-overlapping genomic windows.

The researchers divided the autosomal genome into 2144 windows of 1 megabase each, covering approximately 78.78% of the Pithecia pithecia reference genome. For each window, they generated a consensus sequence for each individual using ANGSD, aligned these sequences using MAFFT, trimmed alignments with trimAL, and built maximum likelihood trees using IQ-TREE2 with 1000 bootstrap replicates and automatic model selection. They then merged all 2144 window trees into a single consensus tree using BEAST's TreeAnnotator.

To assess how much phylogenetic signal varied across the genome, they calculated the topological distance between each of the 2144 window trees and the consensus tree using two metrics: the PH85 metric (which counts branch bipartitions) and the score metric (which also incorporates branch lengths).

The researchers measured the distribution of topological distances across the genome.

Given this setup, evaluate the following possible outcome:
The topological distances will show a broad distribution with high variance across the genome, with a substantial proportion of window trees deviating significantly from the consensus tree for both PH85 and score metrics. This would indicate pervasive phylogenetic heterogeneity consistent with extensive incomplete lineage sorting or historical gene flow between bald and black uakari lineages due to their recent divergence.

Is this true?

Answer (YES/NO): NO